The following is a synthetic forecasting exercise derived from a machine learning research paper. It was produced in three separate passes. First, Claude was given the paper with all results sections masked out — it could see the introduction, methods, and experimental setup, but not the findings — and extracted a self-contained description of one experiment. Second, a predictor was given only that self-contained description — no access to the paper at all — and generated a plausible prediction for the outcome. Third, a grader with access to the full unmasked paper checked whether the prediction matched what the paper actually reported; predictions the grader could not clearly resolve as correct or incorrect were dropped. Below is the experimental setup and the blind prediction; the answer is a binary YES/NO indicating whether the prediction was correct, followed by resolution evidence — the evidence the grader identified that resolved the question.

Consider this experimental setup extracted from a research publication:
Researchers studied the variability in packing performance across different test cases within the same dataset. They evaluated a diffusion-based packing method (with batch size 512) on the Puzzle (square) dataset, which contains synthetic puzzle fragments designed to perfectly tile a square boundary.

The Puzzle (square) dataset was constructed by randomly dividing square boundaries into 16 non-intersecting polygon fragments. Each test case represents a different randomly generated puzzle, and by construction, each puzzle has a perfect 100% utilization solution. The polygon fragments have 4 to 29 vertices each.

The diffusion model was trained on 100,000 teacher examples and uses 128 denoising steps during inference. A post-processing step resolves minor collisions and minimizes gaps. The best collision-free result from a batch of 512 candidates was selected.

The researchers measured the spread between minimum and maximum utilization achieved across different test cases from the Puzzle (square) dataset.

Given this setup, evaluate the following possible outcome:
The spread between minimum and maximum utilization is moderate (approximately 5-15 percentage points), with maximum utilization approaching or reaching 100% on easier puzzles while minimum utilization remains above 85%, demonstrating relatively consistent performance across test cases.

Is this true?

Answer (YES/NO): NO